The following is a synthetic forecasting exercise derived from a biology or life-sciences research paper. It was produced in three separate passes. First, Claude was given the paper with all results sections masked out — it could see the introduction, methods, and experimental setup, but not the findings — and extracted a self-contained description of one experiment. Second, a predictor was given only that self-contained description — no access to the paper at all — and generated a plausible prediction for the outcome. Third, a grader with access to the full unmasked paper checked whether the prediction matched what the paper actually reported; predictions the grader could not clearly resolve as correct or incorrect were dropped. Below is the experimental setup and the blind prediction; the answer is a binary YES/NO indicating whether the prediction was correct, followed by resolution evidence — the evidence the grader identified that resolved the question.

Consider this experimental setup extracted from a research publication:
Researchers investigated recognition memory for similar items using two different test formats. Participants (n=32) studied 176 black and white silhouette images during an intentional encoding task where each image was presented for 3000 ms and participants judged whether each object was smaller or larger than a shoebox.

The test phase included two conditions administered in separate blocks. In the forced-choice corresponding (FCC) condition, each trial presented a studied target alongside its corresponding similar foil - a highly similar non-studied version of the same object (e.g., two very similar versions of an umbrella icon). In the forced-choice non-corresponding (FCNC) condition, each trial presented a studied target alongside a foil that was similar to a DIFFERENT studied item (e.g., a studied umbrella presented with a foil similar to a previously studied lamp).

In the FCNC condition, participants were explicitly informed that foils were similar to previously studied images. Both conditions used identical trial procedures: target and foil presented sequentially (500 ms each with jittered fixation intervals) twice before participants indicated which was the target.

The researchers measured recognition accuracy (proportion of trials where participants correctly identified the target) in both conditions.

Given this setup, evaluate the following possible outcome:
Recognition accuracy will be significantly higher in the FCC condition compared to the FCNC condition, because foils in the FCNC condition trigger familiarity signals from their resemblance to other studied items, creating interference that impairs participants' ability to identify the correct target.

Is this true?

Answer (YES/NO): YES